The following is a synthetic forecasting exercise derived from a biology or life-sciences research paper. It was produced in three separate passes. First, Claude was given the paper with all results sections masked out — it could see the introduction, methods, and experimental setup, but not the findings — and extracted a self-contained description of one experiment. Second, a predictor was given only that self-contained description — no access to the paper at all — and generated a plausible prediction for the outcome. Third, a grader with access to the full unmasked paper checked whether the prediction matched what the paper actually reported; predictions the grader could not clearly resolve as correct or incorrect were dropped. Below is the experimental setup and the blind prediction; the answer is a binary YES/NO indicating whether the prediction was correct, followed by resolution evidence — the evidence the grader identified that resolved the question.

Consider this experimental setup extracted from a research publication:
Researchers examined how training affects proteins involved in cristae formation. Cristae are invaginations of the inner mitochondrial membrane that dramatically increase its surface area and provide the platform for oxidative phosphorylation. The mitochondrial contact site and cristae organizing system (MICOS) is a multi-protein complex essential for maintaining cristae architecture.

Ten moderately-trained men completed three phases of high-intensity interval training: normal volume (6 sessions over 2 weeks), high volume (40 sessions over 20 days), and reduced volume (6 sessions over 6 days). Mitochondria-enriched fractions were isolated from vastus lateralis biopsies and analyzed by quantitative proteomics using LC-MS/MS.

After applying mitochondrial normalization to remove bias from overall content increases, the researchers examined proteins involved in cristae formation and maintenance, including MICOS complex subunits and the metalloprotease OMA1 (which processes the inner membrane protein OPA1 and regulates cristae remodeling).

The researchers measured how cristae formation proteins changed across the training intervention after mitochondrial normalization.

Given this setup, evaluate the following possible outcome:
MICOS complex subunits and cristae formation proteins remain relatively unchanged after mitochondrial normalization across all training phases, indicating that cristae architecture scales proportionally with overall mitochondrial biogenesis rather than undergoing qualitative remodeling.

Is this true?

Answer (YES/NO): NO